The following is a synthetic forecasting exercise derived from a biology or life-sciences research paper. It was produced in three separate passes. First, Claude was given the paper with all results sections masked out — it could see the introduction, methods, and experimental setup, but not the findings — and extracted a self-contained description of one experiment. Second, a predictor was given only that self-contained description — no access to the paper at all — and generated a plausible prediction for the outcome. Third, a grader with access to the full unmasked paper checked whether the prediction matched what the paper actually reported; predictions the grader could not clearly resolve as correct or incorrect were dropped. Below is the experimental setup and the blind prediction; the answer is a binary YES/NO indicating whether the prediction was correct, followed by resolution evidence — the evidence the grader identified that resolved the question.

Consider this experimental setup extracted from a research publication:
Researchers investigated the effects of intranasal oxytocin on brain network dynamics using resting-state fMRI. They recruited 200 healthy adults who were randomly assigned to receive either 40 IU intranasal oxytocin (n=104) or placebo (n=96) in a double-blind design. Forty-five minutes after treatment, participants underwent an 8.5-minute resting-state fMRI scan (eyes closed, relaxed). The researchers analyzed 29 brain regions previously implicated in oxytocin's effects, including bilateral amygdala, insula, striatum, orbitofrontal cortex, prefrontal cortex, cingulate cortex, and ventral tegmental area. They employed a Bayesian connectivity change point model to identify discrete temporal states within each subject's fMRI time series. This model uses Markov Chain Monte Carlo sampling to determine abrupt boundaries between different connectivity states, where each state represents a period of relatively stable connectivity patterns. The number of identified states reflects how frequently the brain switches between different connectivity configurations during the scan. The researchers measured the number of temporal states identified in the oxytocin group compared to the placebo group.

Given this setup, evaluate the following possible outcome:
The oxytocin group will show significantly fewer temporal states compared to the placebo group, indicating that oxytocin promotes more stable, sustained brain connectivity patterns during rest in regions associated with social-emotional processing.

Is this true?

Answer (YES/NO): NO